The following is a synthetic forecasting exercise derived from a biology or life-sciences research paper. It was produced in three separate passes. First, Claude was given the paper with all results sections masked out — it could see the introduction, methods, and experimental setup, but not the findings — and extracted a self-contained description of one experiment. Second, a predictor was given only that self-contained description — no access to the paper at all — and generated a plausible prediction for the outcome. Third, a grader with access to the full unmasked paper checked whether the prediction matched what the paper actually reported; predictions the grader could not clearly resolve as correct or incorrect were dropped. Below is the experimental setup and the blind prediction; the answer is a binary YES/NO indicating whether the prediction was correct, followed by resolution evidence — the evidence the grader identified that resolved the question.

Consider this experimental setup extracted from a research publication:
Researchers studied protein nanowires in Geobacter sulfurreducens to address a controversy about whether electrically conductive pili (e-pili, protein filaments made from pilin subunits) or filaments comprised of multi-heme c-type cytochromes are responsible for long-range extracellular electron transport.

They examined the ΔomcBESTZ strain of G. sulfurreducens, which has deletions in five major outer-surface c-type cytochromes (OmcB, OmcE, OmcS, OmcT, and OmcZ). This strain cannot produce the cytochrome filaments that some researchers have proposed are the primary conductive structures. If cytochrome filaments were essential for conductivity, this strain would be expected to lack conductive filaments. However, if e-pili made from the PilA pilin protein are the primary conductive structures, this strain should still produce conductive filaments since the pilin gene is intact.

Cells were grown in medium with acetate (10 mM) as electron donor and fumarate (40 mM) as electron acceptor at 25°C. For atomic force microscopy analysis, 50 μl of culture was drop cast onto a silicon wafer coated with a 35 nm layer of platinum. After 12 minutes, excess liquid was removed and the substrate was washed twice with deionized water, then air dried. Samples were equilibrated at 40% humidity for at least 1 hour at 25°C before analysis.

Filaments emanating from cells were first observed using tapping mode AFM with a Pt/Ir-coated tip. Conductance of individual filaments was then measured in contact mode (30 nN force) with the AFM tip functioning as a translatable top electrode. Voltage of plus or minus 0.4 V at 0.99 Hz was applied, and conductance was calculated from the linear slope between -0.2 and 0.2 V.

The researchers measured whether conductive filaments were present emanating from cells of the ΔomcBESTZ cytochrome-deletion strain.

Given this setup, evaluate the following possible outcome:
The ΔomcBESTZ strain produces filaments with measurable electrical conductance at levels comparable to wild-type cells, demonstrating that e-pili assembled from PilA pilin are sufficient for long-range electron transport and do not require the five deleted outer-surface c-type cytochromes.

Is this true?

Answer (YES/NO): YES